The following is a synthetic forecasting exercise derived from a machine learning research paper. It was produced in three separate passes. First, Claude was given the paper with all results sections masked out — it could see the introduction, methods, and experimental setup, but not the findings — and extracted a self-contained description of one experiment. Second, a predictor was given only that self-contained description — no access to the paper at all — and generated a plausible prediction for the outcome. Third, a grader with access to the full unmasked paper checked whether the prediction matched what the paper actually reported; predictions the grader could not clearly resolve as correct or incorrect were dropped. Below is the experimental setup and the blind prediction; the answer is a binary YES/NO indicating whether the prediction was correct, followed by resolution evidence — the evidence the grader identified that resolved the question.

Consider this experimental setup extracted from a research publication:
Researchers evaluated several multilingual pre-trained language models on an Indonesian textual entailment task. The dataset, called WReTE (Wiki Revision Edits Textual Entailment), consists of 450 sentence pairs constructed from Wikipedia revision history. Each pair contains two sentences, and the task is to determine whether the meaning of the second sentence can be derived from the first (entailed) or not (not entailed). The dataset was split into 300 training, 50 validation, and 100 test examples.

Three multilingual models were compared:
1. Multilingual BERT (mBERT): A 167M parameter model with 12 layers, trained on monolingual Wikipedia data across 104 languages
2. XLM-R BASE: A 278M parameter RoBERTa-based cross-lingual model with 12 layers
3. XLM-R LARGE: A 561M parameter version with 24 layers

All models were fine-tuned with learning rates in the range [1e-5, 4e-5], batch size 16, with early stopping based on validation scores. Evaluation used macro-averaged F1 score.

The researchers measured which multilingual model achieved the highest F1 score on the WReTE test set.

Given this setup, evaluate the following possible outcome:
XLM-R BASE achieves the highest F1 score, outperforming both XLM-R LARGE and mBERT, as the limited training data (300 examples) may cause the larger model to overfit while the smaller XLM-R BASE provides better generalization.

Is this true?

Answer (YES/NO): NO